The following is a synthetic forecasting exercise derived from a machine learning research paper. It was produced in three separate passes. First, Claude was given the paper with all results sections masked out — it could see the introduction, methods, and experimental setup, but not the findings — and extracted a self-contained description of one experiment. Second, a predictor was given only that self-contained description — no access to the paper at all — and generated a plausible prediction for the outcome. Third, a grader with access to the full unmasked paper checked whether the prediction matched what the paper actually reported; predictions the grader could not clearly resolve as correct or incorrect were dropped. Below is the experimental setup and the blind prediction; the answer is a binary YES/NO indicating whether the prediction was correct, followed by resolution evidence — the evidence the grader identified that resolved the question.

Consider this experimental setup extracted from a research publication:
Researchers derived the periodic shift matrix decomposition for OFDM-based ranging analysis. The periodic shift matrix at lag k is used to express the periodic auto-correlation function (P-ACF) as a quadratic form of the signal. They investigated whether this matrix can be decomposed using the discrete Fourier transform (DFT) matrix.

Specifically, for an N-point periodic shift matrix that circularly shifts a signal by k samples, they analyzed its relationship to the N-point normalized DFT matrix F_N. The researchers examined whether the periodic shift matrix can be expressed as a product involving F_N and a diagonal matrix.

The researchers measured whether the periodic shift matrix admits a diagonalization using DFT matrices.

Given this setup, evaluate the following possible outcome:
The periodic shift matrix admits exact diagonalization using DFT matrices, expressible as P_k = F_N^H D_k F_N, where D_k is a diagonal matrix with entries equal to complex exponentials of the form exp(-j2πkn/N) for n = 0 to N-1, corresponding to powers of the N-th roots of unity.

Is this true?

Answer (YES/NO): NO